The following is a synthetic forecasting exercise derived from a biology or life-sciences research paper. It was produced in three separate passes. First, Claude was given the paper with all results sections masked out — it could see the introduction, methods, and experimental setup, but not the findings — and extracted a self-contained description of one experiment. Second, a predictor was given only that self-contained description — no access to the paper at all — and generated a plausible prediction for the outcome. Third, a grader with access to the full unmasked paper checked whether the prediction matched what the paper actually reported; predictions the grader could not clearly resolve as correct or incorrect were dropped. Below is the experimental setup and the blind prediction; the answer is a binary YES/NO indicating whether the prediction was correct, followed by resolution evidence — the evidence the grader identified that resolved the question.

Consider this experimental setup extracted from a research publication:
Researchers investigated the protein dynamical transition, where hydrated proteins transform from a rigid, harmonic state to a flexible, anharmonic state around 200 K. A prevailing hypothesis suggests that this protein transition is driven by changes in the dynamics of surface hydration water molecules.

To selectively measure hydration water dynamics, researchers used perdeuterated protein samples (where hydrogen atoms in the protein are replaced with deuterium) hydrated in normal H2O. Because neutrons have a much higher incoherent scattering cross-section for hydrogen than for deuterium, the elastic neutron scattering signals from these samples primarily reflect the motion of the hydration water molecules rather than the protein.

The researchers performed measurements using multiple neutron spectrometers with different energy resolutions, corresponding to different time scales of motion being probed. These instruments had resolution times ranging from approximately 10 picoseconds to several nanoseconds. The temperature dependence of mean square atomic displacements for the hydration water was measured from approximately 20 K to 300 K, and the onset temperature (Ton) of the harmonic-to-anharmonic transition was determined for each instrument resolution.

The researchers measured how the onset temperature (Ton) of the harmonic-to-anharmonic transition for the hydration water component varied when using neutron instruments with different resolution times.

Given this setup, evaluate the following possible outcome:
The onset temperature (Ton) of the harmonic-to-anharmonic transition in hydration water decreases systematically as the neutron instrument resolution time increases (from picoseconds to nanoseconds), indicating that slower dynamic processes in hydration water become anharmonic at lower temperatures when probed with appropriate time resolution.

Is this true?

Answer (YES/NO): YES